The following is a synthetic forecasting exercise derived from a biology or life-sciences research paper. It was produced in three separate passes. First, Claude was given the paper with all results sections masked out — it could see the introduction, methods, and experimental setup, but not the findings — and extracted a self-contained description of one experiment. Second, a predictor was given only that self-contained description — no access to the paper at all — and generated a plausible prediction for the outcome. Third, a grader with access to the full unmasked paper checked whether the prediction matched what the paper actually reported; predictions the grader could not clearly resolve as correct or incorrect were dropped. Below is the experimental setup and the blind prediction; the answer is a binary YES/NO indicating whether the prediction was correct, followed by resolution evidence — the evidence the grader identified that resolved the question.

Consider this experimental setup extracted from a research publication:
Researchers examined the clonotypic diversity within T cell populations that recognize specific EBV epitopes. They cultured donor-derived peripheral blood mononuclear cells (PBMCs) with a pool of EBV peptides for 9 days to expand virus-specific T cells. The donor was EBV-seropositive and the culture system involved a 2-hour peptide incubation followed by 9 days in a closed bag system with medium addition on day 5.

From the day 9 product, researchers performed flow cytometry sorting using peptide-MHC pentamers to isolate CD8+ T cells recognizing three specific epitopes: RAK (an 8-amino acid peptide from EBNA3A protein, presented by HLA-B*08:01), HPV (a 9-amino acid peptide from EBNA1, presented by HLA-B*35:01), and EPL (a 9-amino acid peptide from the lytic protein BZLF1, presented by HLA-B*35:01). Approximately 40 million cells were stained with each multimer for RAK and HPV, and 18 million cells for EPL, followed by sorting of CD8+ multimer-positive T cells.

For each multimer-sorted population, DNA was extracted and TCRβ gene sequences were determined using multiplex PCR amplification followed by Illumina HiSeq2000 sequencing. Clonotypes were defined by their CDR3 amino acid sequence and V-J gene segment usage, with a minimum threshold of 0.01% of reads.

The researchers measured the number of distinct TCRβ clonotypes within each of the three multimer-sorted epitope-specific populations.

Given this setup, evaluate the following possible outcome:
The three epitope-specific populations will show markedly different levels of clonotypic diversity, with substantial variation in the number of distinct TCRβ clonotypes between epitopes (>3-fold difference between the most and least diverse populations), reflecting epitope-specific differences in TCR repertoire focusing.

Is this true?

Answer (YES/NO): YES